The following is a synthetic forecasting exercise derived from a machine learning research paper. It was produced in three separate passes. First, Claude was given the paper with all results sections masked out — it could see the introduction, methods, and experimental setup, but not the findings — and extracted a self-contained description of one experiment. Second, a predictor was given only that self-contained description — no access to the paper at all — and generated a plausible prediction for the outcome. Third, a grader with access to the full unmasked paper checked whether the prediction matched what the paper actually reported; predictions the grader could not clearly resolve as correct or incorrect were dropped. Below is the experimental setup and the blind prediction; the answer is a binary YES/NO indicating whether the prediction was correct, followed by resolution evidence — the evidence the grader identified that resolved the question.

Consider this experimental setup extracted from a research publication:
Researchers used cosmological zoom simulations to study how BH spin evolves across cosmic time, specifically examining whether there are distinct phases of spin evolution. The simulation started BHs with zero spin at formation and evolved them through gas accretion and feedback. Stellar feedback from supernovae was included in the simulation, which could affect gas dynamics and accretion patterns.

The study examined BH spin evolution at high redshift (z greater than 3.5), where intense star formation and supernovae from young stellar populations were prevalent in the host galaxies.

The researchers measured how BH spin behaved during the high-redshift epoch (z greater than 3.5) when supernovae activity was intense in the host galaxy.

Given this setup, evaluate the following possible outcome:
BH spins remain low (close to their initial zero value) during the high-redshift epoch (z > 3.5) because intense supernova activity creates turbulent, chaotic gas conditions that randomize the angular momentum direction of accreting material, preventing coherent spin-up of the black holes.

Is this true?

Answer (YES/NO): NO